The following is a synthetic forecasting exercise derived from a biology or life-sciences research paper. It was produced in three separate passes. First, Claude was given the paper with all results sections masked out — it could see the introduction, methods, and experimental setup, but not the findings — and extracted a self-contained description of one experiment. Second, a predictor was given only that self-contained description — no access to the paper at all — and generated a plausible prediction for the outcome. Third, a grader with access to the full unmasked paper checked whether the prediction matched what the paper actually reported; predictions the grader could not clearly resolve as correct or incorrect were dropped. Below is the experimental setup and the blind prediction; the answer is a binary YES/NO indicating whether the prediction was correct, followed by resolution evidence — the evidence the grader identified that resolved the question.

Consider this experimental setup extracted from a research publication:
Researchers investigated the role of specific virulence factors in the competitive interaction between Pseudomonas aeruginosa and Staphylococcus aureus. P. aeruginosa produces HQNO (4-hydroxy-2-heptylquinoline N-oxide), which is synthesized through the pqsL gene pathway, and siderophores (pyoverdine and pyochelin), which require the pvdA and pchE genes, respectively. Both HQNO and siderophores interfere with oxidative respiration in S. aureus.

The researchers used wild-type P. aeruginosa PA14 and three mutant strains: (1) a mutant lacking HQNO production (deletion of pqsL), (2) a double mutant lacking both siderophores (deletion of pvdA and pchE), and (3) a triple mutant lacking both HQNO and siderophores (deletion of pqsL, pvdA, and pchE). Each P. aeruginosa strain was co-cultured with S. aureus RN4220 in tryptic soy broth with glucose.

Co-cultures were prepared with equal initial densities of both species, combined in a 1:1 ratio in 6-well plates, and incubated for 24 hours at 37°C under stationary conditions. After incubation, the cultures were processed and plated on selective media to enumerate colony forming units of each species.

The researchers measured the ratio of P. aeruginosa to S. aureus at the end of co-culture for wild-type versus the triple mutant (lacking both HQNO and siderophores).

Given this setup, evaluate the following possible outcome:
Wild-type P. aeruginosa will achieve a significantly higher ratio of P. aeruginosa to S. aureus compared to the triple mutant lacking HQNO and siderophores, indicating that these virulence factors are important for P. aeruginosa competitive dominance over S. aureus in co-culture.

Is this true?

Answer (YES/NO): YES